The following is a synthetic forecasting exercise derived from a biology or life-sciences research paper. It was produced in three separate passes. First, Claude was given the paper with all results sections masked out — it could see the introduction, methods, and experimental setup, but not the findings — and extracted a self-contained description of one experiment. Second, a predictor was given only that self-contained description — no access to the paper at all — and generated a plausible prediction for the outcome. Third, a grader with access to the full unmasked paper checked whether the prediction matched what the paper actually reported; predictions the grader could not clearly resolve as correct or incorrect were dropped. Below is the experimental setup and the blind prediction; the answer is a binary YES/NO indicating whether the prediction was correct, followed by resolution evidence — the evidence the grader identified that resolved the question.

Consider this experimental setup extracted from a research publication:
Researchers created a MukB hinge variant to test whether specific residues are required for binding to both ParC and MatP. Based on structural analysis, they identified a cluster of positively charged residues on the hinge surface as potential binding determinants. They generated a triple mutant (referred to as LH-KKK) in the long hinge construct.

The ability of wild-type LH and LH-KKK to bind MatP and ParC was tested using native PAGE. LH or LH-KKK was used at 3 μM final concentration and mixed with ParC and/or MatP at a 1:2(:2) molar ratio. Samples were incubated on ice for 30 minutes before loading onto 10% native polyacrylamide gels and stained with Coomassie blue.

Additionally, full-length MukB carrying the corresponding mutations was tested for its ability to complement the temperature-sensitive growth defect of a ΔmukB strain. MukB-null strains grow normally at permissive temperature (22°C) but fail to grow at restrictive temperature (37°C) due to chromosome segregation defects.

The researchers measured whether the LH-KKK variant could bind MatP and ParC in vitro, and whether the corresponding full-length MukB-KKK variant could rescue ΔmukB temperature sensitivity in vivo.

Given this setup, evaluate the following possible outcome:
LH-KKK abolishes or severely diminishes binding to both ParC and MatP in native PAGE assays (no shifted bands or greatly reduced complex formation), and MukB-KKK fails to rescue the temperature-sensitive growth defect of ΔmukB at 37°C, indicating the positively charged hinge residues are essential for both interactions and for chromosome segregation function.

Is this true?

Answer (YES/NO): NO